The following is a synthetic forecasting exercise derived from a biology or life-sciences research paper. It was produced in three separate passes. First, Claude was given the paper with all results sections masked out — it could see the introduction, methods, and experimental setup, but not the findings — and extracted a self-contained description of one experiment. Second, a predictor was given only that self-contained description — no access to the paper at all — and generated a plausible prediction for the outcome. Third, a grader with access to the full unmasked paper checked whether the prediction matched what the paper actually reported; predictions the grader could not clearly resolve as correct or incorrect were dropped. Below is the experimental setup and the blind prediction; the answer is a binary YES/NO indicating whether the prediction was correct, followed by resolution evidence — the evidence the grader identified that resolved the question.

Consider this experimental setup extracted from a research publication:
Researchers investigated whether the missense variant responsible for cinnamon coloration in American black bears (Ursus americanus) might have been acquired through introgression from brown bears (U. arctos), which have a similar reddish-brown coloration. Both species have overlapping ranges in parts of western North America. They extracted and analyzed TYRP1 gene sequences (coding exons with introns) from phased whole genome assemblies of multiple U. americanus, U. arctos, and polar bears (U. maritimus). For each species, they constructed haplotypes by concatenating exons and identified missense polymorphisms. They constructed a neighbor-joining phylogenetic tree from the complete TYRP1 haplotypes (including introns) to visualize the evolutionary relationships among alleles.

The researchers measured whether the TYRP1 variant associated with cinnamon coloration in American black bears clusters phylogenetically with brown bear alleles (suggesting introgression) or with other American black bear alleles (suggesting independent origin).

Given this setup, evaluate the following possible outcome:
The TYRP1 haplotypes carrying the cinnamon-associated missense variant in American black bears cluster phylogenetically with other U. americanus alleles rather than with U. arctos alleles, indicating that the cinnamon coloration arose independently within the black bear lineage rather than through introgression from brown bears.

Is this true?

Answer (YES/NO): YES